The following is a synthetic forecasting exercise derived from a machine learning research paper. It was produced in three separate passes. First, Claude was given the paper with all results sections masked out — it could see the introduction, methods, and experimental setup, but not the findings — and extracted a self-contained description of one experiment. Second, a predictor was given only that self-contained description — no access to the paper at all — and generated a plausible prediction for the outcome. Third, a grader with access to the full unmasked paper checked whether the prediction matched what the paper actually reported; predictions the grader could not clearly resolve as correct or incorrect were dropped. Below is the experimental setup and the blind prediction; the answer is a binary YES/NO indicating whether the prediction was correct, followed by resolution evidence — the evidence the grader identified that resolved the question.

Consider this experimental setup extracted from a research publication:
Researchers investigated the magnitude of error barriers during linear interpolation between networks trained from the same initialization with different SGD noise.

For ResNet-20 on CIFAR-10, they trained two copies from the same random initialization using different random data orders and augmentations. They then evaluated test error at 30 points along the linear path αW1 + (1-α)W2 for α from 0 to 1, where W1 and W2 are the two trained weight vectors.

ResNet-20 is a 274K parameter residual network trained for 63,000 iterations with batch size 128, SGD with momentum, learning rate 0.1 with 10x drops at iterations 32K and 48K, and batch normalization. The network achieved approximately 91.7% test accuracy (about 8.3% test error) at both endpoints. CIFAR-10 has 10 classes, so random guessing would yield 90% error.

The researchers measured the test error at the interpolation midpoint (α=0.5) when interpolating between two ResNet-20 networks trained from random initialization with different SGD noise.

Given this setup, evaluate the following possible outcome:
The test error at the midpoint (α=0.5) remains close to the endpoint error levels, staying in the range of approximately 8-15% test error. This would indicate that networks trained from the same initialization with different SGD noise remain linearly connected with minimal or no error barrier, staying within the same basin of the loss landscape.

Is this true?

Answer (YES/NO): NO